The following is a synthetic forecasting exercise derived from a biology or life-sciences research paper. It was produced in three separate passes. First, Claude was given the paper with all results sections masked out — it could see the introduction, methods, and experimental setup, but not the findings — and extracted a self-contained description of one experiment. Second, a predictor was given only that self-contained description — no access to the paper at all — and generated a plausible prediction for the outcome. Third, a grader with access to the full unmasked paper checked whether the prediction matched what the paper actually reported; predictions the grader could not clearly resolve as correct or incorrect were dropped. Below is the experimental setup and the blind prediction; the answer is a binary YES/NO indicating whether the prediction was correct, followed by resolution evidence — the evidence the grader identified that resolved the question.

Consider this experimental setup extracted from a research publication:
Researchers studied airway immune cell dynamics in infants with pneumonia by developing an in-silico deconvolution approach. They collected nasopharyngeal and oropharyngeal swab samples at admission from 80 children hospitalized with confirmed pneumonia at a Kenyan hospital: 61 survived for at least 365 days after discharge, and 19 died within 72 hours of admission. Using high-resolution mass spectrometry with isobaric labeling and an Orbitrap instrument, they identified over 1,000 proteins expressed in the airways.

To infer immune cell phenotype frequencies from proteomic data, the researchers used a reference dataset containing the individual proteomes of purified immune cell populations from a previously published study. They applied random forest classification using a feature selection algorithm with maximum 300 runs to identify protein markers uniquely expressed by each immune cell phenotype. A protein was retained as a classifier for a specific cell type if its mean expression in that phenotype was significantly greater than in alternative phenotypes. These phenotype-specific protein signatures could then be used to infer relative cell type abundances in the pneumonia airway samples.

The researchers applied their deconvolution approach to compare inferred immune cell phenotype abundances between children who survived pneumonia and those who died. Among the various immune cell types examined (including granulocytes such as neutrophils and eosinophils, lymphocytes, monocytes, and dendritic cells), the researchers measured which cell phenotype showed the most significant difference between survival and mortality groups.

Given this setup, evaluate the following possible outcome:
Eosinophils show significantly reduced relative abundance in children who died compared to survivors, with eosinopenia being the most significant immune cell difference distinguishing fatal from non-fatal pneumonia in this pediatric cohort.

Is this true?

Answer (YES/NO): YES